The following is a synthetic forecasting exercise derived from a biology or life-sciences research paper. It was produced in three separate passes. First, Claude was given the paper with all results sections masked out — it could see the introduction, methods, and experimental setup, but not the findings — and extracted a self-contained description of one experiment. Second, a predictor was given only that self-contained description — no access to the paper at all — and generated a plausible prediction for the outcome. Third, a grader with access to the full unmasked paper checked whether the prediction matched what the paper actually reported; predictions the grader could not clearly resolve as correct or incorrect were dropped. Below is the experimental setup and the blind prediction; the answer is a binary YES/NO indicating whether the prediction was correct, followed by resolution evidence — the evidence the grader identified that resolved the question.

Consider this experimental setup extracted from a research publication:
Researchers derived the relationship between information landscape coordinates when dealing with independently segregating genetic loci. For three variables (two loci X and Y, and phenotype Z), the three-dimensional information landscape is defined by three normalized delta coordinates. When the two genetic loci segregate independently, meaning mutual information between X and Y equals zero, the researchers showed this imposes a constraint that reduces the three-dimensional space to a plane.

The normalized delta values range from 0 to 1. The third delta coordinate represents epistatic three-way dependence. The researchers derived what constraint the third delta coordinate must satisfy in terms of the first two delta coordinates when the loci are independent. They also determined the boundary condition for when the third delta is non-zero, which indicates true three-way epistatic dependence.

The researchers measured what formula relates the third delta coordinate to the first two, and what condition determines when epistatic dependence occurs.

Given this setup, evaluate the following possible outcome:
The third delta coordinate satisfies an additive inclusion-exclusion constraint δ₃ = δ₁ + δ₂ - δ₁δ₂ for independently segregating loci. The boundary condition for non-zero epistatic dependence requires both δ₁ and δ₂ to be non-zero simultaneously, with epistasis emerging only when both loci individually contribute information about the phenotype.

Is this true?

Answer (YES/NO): NO